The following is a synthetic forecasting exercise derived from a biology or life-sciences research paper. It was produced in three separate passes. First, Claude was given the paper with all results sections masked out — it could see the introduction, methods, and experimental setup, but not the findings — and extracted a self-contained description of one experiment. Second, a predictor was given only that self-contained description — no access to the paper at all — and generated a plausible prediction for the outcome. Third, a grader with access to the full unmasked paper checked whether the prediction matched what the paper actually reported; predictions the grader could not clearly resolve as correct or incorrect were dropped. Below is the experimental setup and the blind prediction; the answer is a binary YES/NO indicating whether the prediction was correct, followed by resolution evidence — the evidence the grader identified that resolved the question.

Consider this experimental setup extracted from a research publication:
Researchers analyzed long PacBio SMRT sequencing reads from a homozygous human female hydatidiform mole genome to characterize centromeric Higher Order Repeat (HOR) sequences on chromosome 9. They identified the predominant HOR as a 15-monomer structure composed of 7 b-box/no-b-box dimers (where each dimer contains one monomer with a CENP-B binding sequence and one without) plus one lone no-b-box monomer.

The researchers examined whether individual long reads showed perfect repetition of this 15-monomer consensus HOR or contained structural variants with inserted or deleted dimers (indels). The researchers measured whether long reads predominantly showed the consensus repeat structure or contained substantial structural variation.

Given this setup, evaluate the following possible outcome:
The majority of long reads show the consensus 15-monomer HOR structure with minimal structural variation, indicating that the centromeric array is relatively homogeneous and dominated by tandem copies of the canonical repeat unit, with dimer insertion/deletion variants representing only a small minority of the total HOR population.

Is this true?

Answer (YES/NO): NO